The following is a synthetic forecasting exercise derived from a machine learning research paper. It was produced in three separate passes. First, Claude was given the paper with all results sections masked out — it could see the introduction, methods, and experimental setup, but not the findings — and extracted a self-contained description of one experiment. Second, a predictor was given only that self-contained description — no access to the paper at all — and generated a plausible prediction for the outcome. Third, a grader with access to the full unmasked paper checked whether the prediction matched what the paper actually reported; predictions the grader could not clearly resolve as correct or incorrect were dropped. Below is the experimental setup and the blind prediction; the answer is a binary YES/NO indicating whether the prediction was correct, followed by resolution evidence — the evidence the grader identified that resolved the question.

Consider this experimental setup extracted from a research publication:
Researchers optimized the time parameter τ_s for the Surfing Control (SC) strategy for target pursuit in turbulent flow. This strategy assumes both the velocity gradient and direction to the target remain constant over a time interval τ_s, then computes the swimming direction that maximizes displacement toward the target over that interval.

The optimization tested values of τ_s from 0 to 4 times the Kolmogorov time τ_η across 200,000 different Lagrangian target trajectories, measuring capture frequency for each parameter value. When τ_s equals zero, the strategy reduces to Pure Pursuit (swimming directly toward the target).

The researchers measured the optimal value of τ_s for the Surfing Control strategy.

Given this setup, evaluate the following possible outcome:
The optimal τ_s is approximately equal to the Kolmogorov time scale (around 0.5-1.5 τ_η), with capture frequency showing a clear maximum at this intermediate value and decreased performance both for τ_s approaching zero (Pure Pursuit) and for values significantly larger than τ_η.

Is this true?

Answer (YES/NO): YES